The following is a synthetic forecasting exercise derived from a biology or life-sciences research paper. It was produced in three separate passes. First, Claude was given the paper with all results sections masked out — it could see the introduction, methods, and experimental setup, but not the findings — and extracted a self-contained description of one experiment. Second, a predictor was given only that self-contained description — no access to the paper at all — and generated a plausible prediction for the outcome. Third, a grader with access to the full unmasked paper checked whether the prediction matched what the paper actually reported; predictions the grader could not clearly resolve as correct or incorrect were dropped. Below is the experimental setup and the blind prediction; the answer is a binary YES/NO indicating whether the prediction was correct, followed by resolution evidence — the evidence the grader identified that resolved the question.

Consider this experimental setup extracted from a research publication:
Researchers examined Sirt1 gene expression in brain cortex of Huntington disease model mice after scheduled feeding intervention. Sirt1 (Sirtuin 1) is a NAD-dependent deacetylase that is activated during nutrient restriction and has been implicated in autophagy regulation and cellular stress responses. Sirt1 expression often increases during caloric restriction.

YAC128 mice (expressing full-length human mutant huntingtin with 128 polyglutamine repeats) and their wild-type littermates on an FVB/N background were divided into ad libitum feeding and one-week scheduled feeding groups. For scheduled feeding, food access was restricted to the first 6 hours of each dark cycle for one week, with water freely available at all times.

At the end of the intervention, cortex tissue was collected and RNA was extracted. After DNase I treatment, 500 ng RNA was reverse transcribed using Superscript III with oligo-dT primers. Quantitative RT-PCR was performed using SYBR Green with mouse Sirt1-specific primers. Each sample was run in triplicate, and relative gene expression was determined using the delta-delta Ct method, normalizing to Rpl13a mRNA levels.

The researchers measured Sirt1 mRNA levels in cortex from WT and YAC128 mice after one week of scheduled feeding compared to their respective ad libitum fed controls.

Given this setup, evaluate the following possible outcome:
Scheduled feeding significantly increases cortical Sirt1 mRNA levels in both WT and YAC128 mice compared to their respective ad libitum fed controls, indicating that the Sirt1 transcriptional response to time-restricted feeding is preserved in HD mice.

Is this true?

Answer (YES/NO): YES